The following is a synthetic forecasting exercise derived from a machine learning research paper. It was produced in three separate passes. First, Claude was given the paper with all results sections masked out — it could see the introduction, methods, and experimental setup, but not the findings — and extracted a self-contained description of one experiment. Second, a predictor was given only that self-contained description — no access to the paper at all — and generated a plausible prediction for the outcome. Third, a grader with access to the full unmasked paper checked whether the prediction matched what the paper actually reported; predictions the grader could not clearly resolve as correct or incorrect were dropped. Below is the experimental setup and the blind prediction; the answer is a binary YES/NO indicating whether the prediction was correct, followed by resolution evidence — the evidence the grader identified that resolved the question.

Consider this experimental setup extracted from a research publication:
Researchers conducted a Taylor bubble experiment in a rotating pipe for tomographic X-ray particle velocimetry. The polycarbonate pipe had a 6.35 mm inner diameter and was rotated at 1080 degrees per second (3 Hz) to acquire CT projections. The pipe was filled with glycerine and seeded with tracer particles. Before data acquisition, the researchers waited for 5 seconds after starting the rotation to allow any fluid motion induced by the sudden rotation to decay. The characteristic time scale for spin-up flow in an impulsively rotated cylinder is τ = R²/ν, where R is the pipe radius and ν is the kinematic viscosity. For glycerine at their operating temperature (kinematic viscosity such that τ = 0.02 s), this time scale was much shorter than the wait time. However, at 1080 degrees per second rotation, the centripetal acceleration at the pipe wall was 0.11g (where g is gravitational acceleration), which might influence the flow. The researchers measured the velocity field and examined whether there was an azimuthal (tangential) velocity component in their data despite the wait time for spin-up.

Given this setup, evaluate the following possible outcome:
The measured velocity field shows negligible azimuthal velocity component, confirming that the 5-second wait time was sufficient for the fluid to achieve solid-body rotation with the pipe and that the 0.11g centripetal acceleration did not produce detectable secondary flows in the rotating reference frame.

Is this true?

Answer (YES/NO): NO